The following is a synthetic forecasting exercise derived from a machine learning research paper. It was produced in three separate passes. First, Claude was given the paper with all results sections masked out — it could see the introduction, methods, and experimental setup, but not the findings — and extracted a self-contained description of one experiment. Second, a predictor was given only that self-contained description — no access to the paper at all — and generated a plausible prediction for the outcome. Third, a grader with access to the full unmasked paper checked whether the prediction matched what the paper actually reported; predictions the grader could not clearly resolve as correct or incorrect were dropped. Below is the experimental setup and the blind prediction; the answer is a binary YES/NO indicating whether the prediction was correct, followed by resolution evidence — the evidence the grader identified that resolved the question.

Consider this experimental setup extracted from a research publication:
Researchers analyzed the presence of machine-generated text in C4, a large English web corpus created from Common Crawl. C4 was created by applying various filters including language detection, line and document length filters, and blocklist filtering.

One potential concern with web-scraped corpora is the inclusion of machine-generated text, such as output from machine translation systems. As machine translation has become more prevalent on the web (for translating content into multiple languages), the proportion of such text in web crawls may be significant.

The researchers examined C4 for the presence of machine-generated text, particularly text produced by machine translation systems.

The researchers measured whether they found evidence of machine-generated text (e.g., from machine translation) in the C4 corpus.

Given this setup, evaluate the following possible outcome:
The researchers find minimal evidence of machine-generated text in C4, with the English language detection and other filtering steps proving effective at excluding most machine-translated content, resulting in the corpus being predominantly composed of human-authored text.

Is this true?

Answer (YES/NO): NO